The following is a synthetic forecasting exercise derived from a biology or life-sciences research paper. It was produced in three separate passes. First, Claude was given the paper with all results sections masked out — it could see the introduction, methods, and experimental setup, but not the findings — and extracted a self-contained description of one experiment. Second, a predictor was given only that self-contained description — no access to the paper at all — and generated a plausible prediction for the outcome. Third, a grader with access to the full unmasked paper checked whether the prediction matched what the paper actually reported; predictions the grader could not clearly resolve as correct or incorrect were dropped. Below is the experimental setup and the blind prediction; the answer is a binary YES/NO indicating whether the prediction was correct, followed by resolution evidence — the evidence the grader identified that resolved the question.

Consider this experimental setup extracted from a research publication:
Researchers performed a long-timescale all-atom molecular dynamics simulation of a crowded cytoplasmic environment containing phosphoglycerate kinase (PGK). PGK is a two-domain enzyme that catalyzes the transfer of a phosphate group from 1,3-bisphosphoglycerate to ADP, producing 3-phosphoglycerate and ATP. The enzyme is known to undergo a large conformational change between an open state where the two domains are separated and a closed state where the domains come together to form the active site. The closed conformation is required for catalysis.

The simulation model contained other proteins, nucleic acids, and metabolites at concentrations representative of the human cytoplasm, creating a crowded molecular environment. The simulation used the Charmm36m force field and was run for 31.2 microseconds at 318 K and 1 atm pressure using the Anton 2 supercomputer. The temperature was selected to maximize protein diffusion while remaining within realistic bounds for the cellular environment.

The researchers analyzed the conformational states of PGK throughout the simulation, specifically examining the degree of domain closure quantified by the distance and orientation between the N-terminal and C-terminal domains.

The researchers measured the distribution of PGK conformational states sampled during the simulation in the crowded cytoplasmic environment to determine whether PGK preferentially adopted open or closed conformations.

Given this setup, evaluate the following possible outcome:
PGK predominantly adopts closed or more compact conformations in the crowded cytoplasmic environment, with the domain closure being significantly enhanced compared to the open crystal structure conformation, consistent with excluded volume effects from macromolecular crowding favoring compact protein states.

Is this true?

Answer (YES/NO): YES